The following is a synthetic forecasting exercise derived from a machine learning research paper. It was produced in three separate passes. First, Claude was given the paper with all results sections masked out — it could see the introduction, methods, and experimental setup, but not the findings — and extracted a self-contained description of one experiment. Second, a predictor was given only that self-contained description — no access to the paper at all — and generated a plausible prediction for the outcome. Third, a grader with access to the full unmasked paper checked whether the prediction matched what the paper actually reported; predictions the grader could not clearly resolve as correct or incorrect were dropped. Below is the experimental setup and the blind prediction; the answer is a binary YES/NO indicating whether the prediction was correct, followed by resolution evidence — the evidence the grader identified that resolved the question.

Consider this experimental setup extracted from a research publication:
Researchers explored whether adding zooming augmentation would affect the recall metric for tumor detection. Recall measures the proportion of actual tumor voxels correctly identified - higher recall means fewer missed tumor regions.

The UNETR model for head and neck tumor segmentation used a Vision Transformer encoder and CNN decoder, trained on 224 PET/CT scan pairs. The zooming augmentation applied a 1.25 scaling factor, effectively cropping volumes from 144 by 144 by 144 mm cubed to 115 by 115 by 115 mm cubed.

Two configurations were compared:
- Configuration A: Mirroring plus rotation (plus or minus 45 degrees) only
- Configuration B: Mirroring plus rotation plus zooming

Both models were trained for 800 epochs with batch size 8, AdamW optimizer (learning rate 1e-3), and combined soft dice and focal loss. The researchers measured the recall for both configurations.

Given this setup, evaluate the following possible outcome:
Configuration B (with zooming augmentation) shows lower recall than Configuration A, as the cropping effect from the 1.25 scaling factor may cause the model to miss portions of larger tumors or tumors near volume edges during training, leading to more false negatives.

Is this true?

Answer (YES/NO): NO